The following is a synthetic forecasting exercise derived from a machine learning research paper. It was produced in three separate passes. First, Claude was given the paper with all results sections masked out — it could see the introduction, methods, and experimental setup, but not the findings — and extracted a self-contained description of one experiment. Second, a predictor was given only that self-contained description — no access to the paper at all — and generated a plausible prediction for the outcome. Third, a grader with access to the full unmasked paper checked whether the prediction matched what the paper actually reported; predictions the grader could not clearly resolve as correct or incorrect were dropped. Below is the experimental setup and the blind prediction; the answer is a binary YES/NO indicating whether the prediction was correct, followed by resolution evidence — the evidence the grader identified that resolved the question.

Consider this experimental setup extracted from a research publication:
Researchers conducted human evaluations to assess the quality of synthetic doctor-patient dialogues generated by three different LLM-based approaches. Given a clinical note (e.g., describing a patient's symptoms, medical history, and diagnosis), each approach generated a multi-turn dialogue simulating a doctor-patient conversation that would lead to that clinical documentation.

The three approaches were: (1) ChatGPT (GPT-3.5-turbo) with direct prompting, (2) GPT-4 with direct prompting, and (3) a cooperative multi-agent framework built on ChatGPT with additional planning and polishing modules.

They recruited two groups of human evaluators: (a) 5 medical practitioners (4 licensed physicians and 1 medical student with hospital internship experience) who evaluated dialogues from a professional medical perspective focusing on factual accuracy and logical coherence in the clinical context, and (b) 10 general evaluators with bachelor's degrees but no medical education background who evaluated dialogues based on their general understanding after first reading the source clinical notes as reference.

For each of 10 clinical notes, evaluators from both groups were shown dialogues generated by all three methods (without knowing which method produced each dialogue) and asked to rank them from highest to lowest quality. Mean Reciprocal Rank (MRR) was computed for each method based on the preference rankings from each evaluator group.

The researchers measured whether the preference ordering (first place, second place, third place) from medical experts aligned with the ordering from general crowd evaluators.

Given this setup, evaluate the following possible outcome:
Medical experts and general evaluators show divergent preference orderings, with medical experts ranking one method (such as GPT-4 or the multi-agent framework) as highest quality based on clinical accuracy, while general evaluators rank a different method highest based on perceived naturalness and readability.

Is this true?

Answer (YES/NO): NO